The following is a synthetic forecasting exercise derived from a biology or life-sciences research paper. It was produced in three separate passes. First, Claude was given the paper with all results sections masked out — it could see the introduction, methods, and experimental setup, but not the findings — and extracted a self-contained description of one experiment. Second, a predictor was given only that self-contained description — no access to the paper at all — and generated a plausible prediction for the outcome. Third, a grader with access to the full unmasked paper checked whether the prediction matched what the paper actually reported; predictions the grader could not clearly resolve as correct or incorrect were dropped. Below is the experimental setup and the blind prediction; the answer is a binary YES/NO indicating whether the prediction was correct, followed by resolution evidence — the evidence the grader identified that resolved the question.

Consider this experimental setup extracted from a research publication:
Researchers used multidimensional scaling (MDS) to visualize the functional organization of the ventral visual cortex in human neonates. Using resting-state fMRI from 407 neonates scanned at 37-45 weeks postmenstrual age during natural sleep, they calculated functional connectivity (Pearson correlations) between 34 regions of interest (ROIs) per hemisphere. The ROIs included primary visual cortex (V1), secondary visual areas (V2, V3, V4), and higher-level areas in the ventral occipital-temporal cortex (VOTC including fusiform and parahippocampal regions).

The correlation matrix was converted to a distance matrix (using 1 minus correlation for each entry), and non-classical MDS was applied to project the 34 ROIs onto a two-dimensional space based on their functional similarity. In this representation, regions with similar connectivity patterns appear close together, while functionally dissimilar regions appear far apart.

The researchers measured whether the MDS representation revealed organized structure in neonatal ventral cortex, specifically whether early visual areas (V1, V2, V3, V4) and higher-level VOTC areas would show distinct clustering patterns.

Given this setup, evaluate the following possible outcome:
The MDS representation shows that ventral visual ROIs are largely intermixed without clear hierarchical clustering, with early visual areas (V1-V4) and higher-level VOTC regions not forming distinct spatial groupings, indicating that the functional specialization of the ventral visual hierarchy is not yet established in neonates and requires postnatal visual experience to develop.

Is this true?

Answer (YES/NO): NO